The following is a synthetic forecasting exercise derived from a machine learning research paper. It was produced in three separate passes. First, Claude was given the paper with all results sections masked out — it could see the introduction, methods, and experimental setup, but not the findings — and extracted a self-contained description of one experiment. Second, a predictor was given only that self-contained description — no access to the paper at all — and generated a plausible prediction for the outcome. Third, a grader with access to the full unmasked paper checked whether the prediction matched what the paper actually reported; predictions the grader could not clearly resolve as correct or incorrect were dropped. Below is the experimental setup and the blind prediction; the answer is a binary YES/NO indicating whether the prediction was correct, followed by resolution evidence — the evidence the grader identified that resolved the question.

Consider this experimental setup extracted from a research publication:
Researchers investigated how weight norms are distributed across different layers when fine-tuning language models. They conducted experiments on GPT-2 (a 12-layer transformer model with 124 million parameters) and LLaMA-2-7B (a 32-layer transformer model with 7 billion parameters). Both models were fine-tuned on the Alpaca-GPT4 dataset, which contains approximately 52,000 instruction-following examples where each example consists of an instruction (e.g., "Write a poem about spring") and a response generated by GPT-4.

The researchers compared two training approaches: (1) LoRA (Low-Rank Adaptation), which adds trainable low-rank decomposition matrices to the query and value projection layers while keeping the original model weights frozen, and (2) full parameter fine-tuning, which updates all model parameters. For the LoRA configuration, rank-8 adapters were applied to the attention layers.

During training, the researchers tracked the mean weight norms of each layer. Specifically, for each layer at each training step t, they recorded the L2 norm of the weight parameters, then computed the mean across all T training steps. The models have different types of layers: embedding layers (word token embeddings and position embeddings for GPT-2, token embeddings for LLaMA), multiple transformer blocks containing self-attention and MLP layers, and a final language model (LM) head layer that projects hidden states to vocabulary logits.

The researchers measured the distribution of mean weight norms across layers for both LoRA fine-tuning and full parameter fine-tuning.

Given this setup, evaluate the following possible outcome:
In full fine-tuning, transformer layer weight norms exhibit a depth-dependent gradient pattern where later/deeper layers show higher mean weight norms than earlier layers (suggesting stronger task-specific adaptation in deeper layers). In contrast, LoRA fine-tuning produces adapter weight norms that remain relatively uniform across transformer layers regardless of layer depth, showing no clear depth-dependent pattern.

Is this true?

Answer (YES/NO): NO